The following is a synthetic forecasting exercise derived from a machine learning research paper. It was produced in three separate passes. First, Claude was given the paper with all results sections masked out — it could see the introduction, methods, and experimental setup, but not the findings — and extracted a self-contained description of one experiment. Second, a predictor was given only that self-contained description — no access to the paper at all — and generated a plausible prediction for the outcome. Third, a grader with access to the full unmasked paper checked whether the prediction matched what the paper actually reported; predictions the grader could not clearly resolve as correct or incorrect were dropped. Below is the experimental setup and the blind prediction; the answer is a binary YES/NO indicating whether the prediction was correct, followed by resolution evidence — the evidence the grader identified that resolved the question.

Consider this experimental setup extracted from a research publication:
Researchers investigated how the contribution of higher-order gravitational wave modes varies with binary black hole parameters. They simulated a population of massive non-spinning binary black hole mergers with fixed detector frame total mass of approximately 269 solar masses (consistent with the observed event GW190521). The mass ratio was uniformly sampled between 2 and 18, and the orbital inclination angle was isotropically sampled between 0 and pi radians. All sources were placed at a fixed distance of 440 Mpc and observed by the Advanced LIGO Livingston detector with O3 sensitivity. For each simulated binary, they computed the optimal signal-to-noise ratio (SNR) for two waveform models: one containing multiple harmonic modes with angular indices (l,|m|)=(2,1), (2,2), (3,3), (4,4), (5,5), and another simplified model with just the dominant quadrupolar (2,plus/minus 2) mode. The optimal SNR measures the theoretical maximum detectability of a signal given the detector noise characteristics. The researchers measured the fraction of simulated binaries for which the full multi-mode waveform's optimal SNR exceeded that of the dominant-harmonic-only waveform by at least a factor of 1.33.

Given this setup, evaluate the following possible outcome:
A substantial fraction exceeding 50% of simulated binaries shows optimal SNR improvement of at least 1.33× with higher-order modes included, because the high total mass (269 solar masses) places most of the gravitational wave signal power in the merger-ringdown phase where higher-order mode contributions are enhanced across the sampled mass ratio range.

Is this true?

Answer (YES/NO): NO